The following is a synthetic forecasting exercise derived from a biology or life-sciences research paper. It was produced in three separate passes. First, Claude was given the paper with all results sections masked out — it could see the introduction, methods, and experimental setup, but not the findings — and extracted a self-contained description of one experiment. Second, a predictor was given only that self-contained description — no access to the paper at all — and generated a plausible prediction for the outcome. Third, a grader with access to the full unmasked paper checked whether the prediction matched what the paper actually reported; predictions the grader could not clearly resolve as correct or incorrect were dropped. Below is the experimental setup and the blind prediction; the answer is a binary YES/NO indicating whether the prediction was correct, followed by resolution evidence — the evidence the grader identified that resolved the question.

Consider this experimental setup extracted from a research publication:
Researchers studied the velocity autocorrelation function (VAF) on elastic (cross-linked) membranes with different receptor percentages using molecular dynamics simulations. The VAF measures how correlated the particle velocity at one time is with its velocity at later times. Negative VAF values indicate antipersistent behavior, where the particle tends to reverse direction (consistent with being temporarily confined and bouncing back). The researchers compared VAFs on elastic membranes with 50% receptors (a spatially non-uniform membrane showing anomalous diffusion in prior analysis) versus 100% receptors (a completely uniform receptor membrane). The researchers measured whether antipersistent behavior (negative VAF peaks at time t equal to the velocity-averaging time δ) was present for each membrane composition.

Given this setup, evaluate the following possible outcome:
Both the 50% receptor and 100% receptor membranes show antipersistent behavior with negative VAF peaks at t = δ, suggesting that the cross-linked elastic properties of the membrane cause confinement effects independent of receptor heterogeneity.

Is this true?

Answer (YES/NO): NO